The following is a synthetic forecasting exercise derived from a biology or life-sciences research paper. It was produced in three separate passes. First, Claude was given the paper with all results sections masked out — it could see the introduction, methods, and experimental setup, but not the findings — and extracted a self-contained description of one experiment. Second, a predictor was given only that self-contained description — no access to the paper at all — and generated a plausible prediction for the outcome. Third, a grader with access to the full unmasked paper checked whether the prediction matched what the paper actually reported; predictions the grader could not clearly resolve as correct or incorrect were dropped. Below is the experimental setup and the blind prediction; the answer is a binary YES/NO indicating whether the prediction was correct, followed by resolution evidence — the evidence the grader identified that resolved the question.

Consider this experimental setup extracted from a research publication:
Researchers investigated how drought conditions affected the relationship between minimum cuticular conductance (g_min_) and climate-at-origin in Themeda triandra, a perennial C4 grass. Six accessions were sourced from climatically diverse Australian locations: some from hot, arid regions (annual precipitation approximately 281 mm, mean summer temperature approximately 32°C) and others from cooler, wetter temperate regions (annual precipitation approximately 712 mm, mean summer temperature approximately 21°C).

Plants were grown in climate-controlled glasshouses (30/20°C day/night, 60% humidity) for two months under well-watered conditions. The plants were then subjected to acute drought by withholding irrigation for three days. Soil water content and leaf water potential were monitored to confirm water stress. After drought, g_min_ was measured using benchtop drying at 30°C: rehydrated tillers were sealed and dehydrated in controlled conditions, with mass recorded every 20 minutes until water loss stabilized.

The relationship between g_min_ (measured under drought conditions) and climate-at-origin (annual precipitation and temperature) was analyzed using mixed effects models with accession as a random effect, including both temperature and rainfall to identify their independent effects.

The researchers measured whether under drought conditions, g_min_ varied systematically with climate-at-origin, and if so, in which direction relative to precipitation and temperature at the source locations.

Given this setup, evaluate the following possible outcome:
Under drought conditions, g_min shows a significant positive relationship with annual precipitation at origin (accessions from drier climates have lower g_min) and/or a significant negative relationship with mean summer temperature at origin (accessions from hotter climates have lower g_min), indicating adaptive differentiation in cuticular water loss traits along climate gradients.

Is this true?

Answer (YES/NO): NO